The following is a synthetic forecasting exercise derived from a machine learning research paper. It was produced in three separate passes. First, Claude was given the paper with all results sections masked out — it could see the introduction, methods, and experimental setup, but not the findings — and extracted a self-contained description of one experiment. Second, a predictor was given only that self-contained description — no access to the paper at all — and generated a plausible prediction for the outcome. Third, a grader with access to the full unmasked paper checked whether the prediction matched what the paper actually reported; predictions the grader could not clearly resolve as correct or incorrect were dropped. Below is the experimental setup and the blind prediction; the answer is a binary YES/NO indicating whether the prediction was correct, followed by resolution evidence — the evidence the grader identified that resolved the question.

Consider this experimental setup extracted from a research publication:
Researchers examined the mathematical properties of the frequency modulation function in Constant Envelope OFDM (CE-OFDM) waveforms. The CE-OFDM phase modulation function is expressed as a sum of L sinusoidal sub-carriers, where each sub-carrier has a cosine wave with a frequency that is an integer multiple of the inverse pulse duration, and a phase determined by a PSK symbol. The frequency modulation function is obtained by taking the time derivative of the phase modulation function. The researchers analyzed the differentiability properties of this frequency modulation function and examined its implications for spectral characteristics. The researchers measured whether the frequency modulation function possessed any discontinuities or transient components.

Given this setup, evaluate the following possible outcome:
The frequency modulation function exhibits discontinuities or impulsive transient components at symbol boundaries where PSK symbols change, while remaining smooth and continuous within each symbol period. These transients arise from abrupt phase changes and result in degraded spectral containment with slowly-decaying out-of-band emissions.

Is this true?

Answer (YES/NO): NO